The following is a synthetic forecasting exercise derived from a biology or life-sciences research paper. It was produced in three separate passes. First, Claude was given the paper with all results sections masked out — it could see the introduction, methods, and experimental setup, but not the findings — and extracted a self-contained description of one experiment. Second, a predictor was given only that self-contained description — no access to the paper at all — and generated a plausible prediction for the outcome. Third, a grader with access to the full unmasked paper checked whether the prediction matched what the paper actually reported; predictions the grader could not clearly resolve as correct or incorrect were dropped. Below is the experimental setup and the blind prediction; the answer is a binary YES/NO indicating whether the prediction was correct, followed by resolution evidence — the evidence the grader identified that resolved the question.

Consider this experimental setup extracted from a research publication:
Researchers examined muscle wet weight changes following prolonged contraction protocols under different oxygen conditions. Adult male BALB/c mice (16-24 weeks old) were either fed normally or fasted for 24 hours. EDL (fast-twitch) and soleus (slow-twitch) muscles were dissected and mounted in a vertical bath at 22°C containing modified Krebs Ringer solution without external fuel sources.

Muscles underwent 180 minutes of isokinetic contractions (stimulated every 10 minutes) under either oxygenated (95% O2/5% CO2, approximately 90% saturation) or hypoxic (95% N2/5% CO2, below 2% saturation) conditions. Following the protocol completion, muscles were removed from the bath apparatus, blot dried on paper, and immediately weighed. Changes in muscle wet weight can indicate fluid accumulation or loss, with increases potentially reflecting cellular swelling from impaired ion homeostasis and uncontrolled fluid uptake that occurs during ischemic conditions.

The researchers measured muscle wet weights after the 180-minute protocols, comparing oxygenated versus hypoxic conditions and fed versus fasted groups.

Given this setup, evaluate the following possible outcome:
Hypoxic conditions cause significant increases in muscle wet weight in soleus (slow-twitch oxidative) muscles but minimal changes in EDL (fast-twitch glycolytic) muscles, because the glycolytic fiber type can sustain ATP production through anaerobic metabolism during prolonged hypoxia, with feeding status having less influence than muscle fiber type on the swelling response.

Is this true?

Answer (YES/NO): NO